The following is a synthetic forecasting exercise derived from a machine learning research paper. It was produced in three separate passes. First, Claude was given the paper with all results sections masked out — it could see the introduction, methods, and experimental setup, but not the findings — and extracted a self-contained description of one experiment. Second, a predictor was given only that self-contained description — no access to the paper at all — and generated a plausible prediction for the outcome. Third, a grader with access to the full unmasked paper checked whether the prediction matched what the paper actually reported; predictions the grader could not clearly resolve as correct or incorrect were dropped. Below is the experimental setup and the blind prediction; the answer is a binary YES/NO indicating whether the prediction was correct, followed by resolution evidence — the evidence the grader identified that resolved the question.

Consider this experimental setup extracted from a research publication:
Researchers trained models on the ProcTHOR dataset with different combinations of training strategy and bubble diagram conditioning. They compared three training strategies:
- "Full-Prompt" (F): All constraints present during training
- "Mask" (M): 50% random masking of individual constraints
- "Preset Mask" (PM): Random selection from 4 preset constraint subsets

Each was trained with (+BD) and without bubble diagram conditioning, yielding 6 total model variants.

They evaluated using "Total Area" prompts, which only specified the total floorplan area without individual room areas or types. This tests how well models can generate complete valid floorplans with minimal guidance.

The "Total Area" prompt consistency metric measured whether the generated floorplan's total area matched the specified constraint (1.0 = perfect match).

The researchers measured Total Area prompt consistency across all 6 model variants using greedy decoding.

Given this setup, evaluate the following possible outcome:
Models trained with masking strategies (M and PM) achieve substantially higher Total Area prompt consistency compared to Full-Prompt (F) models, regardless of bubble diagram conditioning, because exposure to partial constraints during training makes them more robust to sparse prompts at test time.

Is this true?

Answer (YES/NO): YES